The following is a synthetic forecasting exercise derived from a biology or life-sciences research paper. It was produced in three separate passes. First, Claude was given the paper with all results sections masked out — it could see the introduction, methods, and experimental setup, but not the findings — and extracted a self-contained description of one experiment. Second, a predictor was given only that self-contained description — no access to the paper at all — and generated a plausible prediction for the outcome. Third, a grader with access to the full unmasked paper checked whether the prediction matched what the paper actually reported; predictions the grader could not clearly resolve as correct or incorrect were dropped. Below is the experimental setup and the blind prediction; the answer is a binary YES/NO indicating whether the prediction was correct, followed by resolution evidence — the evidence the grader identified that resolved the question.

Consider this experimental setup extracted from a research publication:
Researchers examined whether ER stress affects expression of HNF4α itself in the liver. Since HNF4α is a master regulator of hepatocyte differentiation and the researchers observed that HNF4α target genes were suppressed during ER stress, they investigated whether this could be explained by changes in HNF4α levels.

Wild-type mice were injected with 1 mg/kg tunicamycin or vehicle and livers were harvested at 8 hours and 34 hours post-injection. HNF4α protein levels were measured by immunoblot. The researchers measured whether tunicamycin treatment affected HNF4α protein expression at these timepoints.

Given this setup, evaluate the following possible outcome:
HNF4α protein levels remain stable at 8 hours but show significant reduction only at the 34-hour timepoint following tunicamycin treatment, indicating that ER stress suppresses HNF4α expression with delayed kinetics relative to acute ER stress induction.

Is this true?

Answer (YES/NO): NO